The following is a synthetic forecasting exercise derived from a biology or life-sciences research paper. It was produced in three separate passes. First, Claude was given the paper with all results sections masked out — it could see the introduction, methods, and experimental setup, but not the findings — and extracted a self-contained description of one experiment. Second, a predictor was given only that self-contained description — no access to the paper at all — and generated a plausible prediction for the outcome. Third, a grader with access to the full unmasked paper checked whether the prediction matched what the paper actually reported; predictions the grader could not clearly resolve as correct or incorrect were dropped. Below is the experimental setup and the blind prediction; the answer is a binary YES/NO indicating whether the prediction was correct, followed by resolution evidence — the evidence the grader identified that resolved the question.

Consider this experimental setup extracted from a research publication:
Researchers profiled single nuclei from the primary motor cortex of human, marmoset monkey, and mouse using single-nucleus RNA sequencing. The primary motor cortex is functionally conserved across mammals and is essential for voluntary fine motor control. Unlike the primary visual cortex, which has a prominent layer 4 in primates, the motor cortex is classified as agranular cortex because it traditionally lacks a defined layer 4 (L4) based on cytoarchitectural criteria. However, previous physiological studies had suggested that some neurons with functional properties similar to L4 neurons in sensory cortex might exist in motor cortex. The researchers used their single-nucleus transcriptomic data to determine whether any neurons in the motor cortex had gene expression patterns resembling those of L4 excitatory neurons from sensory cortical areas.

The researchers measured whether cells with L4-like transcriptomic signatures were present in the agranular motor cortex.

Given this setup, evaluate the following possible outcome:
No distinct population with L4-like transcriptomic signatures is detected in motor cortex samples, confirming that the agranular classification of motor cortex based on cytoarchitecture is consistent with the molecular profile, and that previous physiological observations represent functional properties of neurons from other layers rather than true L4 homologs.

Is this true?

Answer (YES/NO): NO